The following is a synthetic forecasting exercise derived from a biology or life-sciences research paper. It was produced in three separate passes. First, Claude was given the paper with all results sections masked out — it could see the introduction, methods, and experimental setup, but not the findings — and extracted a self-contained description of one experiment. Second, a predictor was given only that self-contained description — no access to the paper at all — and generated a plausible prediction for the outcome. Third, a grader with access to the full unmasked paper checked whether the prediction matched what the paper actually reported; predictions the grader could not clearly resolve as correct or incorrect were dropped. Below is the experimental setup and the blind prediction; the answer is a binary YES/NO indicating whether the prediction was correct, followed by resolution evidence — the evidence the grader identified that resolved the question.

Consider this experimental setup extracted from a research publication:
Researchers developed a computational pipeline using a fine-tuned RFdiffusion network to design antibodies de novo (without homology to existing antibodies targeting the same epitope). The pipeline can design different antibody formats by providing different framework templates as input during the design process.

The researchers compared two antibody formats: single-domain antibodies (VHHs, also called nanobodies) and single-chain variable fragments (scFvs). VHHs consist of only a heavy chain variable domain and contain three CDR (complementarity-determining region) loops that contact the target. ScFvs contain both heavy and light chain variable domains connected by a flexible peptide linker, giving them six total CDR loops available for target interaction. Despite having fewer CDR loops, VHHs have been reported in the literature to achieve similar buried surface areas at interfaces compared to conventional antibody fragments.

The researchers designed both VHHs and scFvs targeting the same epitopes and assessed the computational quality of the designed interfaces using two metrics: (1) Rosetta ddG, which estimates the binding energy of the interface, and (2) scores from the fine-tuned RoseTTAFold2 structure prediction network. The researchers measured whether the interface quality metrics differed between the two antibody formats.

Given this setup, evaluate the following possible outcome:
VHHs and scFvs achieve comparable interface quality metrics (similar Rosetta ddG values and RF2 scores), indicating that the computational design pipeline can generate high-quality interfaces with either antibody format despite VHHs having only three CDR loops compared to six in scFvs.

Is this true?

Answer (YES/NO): YES